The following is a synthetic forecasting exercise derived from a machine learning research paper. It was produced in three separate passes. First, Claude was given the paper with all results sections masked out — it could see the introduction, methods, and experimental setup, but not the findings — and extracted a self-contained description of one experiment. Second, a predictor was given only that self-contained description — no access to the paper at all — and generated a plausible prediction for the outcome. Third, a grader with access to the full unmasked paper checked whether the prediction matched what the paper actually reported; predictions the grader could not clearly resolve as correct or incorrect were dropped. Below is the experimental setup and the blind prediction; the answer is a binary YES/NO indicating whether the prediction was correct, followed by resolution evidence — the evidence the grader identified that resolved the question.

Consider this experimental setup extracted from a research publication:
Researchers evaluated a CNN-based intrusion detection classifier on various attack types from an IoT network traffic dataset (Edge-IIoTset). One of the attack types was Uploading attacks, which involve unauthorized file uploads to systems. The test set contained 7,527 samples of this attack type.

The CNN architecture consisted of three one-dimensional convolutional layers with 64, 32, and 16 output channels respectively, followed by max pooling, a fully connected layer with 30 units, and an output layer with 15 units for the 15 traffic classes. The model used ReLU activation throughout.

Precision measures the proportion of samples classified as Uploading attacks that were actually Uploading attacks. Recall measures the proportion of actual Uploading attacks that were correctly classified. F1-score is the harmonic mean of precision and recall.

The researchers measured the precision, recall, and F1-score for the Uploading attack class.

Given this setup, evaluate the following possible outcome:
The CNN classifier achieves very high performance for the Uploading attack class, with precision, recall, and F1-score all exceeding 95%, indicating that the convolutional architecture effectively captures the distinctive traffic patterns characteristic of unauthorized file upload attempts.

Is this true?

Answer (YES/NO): NO